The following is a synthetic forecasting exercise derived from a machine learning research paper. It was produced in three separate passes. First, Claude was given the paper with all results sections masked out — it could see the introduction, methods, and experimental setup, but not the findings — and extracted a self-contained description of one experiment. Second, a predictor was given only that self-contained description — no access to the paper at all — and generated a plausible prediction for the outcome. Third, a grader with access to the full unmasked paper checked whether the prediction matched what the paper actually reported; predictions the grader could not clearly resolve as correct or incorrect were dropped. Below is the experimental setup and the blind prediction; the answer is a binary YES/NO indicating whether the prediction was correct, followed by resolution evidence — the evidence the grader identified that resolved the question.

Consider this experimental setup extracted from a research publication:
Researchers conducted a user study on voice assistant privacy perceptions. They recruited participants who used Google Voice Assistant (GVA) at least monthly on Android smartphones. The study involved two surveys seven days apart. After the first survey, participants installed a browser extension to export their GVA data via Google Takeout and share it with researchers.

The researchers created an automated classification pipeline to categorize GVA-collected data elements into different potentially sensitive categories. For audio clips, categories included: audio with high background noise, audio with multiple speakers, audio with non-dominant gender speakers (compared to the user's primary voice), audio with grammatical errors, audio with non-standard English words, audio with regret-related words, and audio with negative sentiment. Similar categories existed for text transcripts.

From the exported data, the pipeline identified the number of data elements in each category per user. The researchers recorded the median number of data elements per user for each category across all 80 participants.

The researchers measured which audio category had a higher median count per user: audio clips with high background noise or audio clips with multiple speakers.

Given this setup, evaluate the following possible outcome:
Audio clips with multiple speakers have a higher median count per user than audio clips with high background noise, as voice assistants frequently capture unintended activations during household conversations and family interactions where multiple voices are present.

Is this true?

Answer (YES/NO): YES